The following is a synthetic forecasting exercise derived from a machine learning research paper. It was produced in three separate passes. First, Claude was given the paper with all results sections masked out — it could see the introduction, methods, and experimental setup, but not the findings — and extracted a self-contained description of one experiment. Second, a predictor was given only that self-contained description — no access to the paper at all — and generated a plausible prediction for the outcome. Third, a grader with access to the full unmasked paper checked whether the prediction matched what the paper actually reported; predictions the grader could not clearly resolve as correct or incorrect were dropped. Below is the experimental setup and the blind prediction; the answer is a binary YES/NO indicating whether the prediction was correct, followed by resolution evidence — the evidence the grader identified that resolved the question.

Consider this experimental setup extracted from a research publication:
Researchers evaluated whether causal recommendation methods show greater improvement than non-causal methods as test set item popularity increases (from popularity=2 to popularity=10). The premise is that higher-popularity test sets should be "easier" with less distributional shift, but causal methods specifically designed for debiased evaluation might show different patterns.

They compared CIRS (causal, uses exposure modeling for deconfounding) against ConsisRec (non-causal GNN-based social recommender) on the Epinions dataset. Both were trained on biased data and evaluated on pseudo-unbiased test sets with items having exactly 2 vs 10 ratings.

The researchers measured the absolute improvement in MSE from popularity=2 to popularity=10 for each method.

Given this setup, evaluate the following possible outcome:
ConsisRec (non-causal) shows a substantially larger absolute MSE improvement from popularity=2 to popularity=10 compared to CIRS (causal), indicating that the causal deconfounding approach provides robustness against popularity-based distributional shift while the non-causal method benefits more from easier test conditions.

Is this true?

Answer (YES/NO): NO